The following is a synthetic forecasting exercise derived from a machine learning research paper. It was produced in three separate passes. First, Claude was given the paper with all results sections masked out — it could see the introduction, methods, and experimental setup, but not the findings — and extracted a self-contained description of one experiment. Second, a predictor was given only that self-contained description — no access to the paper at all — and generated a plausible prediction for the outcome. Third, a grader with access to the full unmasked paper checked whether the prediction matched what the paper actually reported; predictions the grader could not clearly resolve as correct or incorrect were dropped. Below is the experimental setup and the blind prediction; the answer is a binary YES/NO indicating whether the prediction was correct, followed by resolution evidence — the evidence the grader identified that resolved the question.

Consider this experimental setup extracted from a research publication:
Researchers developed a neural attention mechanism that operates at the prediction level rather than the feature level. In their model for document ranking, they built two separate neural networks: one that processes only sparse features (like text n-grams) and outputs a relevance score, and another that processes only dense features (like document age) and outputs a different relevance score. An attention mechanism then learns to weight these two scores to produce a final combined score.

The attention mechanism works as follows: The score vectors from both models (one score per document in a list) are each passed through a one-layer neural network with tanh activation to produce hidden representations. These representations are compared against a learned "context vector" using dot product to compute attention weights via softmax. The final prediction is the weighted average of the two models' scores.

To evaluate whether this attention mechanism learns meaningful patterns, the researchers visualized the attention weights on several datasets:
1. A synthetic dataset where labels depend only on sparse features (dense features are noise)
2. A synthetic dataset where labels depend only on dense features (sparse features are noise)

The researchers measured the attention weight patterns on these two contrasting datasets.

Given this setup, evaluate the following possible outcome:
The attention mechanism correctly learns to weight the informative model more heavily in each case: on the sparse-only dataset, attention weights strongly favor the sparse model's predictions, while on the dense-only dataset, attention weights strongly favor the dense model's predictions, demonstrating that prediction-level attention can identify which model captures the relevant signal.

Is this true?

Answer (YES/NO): YES